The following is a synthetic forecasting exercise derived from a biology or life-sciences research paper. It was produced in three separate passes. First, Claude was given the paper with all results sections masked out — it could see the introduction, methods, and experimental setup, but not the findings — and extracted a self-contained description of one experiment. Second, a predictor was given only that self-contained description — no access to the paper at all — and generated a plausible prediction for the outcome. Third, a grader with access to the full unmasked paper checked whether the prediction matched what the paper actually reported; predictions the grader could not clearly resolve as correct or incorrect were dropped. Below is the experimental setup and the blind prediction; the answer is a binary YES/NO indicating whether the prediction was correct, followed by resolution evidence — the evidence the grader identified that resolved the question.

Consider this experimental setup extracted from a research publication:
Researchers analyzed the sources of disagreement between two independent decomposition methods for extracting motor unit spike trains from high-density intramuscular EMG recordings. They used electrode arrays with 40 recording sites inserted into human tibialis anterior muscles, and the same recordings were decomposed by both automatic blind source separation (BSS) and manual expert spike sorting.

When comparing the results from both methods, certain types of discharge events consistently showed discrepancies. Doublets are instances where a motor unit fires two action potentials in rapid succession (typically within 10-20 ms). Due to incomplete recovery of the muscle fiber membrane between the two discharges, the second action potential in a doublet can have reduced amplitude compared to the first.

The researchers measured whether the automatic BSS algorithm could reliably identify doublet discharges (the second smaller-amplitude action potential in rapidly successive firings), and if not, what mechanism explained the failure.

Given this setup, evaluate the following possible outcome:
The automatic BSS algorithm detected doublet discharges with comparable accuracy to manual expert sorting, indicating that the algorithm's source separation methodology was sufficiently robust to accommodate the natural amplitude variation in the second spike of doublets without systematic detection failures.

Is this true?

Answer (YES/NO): NO